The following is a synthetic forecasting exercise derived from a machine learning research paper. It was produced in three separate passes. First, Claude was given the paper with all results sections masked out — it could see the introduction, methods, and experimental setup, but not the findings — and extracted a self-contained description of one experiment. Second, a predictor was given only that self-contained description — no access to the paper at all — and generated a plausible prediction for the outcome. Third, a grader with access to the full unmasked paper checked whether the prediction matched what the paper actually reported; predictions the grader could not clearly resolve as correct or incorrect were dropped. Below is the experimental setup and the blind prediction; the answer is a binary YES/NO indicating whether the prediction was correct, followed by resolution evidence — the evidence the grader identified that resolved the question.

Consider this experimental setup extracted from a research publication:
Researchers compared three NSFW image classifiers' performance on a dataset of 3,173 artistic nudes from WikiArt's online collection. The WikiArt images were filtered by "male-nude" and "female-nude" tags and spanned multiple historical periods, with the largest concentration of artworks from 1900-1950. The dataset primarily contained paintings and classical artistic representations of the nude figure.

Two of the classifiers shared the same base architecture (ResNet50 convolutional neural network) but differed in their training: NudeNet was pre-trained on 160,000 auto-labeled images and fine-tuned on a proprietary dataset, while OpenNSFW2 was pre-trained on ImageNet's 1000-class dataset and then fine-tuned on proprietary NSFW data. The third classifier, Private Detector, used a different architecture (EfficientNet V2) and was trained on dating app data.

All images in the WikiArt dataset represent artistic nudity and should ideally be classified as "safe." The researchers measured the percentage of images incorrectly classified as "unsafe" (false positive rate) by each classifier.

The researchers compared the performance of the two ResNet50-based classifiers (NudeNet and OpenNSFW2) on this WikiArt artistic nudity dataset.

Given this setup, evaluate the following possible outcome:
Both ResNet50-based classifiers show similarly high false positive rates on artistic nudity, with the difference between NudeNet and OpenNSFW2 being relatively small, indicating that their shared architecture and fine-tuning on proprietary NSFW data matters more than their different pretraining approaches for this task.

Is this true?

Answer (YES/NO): NO